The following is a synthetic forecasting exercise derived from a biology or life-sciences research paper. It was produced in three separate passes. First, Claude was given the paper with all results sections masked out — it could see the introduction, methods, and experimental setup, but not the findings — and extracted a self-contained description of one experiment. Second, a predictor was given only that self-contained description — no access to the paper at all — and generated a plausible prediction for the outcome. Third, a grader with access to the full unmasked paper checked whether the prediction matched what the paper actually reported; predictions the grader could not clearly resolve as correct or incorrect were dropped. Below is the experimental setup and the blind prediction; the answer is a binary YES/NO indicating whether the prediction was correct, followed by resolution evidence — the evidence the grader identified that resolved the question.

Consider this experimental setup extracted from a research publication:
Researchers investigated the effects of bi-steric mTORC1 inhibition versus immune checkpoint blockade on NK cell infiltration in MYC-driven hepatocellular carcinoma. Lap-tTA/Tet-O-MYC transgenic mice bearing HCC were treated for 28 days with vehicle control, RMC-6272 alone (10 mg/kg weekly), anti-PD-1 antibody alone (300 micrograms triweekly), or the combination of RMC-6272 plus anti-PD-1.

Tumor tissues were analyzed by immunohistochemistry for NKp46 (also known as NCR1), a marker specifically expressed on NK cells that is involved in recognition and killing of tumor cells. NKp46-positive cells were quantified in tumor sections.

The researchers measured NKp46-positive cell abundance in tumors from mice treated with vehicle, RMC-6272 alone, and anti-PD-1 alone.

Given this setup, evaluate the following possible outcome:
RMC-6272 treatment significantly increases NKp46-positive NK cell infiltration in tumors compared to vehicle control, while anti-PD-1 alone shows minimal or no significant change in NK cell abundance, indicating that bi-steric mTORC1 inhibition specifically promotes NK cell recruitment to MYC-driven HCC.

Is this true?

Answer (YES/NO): YES